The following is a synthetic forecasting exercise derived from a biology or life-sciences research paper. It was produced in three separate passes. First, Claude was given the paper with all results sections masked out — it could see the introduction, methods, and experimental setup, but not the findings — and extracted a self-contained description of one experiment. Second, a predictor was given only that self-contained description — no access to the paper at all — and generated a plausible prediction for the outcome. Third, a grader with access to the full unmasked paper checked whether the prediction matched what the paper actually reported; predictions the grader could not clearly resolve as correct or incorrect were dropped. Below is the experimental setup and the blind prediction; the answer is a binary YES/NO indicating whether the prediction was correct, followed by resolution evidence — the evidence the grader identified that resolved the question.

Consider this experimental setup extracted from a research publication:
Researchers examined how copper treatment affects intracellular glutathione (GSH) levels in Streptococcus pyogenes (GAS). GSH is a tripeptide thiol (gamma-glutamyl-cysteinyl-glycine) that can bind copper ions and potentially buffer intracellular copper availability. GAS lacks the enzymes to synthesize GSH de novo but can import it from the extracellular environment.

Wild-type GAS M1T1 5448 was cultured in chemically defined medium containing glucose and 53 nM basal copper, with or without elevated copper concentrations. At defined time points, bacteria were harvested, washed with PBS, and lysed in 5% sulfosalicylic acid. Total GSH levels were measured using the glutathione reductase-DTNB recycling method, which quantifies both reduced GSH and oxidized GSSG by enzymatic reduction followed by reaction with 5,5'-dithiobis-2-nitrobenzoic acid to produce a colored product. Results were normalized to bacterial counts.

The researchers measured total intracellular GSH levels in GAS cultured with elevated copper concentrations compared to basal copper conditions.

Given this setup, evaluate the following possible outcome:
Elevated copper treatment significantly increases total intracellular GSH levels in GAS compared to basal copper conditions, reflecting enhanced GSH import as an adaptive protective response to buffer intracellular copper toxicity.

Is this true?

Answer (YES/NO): NO